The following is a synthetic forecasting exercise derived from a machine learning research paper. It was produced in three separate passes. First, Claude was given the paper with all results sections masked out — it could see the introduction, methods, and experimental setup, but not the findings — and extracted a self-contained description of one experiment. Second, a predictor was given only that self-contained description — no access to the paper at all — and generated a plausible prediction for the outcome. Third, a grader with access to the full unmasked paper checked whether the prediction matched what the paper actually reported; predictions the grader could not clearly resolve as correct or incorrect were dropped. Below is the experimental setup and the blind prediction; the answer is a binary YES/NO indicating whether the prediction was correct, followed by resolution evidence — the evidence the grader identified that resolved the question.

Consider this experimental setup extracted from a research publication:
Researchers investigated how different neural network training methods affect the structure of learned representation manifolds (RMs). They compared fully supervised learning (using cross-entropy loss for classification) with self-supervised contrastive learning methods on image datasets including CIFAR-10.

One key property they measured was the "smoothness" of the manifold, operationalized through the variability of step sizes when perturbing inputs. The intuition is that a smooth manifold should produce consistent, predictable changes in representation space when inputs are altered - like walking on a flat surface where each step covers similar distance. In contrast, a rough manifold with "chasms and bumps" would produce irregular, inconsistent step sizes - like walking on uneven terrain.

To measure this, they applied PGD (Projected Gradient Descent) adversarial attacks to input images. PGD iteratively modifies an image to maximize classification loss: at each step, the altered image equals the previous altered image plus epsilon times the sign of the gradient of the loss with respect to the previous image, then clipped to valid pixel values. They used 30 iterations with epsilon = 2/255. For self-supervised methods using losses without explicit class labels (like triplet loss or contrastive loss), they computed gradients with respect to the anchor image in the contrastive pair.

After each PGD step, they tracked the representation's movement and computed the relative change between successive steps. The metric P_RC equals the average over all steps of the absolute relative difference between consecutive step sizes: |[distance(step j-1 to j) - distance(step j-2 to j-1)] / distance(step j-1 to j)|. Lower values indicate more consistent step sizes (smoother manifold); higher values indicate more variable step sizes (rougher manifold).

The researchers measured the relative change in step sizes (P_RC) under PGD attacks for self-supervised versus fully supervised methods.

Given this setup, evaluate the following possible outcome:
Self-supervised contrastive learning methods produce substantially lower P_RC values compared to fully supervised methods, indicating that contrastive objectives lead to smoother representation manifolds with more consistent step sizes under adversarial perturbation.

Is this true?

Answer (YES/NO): YES